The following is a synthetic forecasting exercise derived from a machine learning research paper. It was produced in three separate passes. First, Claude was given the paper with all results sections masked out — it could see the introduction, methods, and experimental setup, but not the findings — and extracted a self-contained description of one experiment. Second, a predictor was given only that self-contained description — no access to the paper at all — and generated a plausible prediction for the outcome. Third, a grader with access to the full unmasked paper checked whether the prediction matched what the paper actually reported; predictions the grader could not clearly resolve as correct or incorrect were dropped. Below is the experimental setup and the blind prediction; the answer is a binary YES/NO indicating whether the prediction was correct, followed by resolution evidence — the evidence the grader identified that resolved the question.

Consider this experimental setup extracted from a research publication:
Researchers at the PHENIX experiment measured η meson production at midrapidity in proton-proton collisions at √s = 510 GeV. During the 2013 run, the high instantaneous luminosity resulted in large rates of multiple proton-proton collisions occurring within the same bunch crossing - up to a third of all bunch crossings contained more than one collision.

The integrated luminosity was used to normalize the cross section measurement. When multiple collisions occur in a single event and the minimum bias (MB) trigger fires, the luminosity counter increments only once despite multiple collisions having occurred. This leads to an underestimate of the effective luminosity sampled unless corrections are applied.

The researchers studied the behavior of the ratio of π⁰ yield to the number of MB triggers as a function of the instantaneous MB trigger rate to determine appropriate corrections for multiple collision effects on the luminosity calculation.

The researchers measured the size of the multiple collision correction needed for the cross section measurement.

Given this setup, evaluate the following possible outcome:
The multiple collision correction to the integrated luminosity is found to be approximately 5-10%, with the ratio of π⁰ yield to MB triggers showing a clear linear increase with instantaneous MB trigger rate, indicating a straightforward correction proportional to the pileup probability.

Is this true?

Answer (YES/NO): NO